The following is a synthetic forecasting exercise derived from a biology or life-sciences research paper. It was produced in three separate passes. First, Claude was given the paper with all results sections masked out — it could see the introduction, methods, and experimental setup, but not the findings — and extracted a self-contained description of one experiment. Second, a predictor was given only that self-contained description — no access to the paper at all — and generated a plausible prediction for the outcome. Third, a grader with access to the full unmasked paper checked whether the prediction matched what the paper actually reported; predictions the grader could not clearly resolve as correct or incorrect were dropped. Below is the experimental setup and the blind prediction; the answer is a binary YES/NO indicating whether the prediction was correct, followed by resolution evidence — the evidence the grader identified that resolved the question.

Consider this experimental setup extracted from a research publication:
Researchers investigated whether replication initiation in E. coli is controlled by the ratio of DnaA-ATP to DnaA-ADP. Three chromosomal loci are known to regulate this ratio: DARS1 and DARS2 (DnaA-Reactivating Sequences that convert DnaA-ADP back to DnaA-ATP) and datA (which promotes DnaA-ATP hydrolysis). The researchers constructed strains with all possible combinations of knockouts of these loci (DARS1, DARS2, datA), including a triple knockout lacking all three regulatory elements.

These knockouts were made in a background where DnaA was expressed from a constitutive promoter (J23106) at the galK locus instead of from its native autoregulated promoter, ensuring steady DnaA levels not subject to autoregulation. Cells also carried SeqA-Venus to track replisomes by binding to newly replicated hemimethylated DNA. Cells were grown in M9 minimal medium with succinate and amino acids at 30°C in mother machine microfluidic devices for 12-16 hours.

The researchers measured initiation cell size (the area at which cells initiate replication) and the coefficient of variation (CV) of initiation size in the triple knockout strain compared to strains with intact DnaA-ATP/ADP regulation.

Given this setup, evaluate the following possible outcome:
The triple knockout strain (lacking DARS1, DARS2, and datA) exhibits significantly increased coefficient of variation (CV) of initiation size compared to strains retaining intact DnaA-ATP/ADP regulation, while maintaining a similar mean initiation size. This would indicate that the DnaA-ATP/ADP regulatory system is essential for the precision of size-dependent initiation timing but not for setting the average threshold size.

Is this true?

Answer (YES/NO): NO